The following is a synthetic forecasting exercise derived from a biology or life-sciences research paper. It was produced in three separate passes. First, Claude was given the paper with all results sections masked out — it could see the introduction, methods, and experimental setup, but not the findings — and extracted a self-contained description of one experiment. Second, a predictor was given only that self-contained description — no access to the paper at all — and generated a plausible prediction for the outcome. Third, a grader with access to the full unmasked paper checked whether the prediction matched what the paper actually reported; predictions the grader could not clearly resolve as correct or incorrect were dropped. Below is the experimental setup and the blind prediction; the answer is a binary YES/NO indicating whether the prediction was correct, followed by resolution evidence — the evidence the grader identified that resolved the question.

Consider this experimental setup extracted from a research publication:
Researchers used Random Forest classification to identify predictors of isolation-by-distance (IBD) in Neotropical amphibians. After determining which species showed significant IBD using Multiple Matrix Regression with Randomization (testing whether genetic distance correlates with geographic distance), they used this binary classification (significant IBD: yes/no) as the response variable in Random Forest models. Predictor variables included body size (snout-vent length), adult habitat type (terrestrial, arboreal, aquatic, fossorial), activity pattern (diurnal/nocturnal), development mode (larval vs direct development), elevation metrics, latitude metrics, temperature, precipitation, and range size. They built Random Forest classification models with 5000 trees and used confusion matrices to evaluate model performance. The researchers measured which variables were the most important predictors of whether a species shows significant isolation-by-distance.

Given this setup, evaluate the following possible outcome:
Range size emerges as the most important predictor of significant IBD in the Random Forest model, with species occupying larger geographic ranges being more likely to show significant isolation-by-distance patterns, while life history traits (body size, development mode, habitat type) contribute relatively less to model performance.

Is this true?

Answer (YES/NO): NO